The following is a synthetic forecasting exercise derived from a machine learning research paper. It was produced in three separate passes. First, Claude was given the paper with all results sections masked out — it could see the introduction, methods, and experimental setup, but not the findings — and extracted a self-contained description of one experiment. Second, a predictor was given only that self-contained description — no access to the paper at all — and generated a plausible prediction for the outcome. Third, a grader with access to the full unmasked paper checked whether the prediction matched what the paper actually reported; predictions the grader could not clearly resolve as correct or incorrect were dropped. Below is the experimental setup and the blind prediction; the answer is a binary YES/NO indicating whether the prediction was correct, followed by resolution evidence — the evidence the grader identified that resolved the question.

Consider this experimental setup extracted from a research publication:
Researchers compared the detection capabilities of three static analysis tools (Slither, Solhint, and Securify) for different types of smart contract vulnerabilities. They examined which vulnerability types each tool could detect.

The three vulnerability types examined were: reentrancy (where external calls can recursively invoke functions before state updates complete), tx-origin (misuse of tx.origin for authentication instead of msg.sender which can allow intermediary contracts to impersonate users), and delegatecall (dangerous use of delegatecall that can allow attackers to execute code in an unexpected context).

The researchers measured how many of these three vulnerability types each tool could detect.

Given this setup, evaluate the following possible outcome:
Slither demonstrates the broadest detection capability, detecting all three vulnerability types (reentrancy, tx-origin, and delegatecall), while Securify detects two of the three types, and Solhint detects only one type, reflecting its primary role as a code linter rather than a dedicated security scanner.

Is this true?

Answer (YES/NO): NO